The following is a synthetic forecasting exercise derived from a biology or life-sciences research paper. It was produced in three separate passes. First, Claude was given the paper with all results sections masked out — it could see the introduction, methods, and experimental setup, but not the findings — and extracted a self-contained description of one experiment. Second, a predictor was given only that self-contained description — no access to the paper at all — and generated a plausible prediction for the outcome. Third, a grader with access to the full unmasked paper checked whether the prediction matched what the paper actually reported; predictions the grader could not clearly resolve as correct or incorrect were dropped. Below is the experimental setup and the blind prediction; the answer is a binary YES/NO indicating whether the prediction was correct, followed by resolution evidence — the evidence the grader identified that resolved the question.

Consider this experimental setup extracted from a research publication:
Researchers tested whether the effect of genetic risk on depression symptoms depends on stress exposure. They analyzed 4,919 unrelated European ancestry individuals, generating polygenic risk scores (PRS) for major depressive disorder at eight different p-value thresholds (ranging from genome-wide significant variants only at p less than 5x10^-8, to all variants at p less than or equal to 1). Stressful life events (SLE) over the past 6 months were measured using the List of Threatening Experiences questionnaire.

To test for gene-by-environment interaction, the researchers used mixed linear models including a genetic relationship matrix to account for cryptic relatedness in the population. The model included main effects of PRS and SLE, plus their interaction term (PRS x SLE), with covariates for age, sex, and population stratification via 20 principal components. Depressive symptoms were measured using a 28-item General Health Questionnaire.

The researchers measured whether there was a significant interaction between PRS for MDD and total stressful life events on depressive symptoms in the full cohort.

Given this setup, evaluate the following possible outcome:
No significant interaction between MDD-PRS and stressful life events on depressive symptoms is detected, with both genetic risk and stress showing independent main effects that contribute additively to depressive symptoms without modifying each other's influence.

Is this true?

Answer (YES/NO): NO